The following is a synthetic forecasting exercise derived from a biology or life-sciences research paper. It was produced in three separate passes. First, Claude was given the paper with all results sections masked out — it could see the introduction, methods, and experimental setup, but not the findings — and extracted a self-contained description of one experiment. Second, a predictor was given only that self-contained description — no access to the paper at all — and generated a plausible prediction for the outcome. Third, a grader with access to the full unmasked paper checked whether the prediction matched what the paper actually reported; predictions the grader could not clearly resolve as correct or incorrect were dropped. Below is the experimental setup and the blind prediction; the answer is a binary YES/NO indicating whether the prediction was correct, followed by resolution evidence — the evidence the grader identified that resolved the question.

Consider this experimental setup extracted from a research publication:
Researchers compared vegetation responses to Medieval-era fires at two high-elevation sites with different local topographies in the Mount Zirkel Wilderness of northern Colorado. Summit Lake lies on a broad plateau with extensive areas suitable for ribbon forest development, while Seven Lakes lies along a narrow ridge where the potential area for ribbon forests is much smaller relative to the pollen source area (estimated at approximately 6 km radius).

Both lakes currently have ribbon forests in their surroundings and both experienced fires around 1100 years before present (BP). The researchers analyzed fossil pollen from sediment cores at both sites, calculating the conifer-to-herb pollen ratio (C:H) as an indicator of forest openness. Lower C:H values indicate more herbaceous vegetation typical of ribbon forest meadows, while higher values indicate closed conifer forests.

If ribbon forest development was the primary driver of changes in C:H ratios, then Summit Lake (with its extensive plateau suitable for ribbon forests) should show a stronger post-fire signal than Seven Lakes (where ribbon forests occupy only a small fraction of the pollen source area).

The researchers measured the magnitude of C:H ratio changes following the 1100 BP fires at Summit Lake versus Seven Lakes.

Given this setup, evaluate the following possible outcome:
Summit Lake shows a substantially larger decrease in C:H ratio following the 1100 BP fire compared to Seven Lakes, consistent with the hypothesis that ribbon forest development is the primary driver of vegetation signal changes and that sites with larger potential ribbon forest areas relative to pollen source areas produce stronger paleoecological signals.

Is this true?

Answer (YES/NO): YES